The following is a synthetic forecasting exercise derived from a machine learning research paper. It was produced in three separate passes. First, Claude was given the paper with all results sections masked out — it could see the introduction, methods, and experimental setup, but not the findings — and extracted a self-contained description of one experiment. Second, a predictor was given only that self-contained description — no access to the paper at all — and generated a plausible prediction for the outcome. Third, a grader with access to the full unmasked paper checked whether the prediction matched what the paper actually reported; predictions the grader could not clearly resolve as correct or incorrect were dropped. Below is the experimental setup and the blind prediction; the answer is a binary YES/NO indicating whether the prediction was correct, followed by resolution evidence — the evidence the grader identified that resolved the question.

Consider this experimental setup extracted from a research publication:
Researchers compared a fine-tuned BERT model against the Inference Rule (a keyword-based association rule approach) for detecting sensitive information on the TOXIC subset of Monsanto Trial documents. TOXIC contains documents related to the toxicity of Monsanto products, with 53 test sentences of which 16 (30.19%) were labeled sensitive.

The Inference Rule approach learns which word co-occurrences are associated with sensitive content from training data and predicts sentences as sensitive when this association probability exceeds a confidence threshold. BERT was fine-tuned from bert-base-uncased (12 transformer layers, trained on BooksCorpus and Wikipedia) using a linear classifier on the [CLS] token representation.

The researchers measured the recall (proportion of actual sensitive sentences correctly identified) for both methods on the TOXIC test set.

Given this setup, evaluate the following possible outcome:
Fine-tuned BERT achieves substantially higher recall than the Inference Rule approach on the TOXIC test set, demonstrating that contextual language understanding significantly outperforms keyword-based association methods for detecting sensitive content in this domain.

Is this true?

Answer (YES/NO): NO